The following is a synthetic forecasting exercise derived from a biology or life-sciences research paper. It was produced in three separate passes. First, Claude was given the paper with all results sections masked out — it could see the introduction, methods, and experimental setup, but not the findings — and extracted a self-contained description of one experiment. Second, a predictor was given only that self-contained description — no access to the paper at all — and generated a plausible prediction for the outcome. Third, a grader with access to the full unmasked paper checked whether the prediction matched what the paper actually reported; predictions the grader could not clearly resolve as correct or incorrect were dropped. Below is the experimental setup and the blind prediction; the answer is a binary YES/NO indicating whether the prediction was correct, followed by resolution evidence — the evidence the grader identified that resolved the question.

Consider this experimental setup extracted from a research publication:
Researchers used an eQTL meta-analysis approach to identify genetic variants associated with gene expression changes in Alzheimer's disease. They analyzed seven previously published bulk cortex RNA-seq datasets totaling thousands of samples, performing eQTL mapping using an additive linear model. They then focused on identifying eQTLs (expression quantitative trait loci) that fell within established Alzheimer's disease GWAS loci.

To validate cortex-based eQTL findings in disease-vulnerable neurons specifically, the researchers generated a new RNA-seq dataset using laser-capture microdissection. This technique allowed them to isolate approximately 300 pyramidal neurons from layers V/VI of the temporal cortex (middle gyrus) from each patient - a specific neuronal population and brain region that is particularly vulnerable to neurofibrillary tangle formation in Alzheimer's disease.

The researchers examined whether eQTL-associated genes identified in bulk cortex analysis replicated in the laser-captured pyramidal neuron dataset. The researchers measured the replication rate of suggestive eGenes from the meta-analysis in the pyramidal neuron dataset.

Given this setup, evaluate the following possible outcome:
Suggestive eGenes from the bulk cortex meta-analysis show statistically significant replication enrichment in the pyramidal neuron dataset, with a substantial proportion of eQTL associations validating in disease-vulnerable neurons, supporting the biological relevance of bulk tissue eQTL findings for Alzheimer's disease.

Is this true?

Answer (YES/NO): NO